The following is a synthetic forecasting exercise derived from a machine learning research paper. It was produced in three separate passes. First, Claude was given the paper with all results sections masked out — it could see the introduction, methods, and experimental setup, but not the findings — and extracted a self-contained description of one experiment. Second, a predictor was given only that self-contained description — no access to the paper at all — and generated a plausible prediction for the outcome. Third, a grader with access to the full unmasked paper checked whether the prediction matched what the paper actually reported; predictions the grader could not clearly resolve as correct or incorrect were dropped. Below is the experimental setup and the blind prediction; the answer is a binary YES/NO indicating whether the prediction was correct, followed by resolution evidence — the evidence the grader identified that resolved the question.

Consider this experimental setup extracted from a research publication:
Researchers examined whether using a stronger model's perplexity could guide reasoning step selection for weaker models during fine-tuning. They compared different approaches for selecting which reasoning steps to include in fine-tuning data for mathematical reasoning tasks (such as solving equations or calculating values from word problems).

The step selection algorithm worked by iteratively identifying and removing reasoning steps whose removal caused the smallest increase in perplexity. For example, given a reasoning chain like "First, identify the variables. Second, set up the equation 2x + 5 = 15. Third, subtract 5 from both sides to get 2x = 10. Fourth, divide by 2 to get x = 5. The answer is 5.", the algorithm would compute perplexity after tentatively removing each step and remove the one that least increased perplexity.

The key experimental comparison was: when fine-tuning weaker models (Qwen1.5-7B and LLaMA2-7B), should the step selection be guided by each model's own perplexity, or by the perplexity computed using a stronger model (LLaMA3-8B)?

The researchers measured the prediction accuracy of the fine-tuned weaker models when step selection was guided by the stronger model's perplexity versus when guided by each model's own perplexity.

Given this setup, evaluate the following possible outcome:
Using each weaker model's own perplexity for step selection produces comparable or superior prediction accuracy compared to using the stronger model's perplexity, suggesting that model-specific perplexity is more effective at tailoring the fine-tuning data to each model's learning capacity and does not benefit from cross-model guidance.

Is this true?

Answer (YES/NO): NO